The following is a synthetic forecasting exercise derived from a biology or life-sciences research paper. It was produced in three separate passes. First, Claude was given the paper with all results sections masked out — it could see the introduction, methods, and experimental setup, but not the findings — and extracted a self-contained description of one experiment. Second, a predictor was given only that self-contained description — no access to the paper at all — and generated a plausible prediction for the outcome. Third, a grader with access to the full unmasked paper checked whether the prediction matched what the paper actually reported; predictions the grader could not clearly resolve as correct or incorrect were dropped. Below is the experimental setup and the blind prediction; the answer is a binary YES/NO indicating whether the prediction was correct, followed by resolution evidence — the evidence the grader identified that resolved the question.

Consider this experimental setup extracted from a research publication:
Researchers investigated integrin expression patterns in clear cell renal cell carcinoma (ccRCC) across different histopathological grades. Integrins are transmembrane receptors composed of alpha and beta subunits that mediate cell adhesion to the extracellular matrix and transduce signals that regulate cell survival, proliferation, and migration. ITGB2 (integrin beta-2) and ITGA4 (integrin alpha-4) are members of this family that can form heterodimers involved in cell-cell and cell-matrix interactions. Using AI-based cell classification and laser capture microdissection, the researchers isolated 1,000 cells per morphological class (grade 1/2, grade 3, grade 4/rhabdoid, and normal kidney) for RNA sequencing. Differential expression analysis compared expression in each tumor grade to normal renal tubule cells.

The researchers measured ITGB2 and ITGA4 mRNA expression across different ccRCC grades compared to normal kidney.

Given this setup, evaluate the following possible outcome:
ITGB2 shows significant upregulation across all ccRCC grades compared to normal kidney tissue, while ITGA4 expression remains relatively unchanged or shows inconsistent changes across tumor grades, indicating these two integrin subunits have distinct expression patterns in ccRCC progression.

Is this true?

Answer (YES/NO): NO